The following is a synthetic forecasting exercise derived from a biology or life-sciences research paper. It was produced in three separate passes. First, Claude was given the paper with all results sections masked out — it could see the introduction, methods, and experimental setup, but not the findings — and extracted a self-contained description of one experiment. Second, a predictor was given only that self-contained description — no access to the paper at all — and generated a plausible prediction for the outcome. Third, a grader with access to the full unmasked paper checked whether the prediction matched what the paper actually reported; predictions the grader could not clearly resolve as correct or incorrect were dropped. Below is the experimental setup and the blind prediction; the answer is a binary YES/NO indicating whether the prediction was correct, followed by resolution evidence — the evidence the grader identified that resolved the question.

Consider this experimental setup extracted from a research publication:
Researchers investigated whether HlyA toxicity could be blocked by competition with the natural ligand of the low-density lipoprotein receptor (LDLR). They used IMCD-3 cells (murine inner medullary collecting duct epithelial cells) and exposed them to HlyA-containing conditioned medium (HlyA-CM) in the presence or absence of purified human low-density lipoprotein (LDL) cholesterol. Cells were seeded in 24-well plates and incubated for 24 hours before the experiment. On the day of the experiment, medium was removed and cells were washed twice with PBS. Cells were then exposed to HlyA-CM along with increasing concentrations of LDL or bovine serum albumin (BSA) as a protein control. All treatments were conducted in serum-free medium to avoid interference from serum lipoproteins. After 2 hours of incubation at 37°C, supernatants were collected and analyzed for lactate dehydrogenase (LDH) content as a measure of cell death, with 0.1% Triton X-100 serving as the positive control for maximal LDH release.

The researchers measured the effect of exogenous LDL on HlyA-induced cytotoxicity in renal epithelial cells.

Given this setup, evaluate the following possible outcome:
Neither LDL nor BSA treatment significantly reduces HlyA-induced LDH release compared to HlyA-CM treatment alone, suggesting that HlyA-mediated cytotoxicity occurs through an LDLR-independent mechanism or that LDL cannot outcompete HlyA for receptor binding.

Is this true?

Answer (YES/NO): NO